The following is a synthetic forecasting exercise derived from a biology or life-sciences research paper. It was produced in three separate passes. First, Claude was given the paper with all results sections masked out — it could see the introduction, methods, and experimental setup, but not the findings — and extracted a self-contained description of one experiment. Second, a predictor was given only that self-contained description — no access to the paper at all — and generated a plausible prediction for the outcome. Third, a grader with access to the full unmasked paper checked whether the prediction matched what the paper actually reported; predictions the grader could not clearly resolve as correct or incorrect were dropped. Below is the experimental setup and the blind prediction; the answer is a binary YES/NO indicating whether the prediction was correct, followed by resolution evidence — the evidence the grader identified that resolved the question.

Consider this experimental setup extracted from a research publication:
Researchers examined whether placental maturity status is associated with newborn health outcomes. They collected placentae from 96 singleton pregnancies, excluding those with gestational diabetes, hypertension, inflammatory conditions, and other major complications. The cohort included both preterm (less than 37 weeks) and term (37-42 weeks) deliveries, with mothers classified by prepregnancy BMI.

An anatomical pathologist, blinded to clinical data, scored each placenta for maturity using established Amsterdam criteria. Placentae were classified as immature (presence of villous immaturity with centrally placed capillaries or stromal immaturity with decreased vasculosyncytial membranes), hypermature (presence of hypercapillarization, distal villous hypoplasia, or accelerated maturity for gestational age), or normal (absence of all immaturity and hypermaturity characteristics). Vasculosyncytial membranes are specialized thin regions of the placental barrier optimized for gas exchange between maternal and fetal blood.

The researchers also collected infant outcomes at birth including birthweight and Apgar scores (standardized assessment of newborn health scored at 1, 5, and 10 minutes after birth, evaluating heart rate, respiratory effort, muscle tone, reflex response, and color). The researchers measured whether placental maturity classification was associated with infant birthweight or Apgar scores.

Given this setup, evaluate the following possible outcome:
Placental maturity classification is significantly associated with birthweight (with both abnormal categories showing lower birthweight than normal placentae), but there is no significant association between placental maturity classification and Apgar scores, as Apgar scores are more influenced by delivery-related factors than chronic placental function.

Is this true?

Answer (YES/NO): NO